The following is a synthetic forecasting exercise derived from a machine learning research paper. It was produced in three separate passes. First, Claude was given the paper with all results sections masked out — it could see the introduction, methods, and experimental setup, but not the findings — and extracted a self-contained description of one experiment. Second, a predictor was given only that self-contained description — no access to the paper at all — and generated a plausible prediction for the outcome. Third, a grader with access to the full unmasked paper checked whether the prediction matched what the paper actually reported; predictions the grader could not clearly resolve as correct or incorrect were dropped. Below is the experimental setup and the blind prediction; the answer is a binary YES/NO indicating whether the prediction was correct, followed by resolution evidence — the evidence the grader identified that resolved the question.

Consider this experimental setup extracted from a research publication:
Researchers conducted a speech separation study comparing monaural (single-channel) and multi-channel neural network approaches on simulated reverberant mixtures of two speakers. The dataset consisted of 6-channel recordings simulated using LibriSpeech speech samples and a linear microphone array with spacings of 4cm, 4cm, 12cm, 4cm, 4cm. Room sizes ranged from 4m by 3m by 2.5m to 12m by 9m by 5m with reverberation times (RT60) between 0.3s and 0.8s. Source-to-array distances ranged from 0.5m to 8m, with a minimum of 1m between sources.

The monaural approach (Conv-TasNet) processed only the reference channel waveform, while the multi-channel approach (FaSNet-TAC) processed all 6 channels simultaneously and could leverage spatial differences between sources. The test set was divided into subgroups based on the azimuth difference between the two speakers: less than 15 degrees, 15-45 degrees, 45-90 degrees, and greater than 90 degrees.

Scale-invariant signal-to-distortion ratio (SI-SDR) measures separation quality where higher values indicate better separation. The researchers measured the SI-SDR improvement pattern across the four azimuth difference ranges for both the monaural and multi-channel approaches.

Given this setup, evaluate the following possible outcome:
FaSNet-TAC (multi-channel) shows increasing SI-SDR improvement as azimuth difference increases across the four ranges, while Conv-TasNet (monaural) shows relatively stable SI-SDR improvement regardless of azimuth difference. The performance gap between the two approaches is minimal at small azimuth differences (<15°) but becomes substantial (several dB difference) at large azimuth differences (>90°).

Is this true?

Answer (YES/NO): NO